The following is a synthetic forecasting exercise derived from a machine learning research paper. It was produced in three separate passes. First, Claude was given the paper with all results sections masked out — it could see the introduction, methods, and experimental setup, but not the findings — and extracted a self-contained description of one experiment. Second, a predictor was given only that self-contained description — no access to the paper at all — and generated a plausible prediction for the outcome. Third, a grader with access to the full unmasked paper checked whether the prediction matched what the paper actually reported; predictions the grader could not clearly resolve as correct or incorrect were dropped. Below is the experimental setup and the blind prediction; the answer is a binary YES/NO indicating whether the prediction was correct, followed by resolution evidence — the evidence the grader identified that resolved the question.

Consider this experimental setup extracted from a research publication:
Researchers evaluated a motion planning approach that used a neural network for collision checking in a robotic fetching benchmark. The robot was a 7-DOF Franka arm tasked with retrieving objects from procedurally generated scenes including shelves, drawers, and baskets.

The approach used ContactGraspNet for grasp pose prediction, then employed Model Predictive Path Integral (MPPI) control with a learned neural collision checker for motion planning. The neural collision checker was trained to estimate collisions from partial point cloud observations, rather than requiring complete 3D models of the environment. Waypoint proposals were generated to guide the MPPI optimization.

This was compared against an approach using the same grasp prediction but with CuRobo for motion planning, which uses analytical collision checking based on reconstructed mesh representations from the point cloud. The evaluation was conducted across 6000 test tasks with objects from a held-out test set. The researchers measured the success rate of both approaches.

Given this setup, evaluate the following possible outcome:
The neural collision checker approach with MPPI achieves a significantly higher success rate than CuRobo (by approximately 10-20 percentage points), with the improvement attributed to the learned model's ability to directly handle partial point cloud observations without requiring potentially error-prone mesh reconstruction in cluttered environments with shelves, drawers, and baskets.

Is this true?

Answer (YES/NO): NO